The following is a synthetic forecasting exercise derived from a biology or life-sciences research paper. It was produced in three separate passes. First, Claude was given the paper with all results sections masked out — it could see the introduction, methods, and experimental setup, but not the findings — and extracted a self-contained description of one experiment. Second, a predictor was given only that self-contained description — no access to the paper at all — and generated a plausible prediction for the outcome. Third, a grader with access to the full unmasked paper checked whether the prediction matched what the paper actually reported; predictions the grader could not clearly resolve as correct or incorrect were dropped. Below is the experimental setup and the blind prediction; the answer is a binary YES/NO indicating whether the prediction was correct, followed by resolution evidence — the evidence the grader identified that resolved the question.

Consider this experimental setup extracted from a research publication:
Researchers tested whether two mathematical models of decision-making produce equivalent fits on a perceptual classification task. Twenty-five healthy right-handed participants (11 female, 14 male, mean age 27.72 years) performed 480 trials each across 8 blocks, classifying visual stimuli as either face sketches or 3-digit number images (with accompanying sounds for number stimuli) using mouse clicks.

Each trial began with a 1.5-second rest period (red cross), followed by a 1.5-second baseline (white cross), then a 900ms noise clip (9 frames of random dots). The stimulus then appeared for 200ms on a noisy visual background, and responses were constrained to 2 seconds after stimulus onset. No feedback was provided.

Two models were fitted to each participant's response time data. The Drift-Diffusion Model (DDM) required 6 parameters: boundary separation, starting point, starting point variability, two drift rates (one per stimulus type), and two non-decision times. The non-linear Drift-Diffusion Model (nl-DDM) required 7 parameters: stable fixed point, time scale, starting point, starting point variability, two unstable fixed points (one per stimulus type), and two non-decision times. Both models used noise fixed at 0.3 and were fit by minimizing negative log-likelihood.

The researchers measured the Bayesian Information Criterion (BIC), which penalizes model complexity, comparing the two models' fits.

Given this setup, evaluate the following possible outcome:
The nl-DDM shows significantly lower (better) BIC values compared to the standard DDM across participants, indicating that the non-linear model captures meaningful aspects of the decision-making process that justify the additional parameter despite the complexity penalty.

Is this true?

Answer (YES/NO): YES